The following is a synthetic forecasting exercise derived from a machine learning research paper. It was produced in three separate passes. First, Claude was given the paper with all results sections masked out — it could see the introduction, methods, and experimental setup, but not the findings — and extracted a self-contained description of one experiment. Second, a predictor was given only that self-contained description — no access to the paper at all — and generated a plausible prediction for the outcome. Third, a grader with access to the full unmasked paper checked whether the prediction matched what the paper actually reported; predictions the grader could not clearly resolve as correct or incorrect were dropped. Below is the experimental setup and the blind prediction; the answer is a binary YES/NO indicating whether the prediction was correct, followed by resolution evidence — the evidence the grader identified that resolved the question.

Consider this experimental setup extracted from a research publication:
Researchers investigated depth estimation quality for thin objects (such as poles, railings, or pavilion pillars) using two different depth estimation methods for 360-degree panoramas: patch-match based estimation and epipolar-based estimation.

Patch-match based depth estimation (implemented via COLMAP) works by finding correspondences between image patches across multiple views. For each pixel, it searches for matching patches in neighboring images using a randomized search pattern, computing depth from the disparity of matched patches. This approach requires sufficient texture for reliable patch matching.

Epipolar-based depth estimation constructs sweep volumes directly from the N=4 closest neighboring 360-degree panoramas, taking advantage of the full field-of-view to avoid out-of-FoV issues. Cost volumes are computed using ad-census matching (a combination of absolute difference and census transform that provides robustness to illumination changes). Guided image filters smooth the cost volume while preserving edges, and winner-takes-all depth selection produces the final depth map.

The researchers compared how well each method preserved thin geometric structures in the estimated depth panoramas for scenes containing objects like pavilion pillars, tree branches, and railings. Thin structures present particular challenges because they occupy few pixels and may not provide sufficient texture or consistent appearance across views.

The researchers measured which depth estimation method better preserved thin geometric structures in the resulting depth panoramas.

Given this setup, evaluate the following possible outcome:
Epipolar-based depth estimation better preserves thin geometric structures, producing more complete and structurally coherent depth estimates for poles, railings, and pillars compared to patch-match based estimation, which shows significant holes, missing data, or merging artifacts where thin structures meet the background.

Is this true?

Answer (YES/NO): NO